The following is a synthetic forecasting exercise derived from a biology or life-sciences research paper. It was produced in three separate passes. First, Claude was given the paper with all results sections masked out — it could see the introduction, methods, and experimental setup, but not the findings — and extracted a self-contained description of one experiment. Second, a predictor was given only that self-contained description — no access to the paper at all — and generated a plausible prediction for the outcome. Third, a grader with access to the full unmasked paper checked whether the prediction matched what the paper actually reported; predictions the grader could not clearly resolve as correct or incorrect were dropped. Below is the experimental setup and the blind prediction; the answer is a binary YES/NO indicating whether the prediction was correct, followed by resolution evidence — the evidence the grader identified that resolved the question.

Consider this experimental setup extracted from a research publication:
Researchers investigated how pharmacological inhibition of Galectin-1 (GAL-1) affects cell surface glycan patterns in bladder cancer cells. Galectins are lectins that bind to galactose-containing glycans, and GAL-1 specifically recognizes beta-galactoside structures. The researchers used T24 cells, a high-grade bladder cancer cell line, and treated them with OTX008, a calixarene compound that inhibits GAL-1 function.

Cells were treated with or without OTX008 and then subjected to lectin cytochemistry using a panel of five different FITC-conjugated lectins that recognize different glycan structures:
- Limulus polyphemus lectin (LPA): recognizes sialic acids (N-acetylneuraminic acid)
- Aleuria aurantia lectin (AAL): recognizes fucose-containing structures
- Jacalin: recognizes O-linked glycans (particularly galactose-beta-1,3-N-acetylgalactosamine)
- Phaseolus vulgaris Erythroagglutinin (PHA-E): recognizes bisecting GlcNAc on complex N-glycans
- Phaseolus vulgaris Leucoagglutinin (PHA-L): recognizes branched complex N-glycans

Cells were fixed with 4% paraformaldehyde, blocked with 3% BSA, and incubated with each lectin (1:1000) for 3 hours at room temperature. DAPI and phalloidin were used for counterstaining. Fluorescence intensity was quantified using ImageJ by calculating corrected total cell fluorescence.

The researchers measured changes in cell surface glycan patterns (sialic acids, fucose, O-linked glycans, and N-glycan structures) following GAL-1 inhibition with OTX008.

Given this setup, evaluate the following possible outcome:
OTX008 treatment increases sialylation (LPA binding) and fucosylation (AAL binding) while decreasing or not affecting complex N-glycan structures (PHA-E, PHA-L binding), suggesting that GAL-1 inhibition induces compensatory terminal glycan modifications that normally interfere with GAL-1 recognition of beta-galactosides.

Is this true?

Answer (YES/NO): NO